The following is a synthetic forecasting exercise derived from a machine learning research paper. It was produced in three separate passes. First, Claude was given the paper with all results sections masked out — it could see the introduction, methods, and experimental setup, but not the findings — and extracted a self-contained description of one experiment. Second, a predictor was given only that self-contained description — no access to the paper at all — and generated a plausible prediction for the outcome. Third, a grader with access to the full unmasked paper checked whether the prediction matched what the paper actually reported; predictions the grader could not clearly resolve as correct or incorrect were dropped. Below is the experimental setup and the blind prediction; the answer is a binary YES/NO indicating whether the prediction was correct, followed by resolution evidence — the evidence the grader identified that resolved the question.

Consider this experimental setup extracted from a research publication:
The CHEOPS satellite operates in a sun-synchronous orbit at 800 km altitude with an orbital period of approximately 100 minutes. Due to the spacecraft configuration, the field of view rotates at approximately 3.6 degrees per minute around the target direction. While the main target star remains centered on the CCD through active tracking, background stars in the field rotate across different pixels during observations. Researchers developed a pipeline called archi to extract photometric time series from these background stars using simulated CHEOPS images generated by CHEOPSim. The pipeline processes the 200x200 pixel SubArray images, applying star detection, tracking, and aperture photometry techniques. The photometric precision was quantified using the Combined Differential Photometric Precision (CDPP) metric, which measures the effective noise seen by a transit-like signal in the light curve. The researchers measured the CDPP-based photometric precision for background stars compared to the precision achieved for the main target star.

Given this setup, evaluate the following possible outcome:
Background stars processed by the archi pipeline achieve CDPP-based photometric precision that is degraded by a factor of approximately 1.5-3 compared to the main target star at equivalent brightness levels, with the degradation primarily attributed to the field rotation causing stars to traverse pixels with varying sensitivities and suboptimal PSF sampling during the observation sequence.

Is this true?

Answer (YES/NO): YES